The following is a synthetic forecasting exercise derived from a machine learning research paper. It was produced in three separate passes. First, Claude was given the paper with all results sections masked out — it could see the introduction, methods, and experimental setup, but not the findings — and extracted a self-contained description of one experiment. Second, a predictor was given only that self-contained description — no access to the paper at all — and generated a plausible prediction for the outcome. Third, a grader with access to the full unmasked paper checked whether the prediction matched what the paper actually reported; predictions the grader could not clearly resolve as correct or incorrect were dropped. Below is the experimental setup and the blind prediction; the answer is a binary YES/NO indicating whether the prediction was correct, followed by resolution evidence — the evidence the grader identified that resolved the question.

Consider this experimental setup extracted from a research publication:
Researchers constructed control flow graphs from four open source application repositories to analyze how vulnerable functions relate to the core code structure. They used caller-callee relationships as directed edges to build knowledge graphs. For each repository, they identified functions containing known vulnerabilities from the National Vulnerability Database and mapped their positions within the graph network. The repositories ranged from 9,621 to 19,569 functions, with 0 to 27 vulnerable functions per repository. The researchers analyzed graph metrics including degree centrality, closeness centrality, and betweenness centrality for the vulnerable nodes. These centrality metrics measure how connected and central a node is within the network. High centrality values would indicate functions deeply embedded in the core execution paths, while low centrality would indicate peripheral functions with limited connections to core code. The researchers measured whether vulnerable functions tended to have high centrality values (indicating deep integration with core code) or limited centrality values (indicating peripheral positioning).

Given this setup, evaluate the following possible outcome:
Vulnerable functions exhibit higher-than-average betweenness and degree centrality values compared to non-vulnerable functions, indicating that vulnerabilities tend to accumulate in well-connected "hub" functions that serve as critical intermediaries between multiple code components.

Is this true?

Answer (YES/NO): NO